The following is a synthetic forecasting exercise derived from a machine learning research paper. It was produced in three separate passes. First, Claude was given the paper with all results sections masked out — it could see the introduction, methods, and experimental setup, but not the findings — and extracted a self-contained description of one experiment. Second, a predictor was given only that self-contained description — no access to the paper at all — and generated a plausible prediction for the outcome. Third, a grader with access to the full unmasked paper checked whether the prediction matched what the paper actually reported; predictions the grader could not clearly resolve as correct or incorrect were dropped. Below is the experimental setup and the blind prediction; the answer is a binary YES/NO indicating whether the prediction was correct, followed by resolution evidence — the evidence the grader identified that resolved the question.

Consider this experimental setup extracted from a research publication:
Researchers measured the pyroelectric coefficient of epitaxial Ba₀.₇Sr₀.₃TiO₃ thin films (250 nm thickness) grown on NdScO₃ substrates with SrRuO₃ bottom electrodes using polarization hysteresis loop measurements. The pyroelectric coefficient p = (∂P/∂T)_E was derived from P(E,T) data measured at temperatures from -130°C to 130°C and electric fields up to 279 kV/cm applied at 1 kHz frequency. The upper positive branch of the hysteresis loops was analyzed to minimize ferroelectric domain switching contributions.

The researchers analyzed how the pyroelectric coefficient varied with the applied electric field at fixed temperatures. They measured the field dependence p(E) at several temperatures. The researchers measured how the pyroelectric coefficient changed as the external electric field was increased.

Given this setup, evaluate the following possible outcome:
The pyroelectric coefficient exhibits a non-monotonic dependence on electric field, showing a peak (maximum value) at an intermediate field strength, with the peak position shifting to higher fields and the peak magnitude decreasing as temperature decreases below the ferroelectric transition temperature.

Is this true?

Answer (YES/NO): NO